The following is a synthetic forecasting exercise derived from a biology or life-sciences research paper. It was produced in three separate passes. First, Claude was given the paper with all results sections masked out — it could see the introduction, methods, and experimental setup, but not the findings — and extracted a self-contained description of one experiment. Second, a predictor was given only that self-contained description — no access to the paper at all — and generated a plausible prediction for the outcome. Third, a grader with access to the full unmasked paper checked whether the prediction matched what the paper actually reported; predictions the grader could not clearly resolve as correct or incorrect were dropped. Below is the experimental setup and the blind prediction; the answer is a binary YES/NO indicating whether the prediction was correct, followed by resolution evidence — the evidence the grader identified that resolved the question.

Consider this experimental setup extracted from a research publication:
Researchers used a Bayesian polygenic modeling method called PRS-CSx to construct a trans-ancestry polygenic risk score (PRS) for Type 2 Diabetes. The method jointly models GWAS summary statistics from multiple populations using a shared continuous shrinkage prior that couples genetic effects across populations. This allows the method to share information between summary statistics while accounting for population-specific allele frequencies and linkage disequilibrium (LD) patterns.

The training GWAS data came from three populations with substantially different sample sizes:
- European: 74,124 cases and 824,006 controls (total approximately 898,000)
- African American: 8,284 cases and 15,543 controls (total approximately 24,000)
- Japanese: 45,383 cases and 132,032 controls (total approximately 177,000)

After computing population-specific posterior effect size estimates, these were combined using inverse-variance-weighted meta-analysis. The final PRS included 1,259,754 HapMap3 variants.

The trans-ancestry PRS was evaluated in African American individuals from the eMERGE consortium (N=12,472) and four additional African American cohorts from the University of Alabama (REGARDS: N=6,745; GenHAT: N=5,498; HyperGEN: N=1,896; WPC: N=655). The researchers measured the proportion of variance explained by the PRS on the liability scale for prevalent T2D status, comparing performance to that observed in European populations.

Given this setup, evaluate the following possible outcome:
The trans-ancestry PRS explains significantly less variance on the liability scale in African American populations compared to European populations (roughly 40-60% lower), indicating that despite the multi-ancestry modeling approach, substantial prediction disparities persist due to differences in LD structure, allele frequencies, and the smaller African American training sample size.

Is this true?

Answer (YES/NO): NO